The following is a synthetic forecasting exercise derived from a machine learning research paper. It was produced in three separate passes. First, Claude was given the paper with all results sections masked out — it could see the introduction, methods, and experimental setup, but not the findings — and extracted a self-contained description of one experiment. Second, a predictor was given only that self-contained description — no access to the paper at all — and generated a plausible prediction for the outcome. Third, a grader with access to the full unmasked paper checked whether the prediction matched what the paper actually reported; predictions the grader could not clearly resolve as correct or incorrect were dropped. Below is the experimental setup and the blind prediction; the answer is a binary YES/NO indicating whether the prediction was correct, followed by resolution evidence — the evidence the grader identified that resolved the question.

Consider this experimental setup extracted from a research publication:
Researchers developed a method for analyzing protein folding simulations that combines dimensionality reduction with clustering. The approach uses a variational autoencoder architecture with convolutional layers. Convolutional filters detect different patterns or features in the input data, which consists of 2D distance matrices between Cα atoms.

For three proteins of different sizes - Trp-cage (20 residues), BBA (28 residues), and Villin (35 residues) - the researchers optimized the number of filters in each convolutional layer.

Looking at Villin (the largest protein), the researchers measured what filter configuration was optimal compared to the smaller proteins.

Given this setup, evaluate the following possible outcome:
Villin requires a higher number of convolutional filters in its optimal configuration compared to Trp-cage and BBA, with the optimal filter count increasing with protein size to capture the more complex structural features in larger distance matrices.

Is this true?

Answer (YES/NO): NO